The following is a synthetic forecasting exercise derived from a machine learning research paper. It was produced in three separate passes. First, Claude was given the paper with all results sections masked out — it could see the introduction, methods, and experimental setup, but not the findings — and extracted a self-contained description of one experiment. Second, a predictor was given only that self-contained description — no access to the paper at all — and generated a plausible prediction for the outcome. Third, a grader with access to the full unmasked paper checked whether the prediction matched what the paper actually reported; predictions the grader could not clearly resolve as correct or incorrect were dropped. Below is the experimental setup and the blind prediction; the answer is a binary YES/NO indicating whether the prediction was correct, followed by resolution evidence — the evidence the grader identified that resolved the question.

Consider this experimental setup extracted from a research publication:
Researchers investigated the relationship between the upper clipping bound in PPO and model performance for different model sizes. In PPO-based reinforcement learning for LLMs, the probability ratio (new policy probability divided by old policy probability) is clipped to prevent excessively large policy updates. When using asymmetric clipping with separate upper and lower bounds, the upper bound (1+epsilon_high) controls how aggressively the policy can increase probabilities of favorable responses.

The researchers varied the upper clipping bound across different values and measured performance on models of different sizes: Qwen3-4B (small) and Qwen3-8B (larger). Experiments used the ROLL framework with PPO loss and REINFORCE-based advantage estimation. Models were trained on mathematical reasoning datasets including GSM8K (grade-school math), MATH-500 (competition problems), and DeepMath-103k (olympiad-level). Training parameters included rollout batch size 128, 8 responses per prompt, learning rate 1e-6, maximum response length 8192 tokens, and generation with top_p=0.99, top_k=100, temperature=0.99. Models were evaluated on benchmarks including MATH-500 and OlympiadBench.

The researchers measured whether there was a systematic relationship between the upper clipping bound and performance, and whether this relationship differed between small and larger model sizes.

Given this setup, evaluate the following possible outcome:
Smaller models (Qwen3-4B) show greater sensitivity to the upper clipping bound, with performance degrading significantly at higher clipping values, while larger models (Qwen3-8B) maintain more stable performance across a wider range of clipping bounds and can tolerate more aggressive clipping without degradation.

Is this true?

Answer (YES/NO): NO